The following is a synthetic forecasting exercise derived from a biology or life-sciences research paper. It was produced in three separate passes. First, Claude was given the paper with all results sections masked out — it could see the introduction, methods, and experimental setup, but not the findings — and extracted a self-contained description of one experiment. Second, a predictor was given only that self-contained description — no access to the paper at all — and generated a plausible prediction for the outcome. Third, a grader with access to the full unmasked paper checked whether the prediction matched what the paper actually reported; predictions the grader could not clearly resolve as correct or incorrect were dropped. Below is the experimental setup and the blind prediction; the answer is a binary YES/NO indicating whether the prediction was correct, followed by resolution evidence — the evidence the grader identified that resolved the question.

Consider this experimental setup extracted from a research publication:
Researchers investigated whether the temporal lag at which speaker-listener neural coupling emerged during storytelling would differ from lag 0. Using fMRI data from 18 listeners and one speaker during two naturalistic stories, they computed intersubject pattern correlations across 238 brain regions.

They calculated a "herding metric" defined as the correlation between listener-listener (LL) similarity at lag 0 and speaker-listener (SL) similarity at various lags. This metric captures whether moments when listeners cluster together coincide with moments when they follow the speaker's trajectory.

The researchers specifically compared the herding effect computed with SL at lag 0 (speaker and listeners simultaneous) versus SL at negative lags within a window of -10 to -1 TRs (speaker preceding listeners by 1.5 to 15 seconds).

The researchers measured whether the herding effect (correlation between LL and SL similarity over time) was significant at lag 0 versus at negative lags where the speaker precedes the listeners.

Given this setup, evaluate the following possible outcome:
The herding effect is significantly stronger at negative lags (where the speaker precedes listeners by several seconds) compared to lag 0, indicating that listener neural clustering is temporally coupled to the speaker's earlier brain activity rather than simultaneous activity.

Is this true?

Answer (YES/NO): YES